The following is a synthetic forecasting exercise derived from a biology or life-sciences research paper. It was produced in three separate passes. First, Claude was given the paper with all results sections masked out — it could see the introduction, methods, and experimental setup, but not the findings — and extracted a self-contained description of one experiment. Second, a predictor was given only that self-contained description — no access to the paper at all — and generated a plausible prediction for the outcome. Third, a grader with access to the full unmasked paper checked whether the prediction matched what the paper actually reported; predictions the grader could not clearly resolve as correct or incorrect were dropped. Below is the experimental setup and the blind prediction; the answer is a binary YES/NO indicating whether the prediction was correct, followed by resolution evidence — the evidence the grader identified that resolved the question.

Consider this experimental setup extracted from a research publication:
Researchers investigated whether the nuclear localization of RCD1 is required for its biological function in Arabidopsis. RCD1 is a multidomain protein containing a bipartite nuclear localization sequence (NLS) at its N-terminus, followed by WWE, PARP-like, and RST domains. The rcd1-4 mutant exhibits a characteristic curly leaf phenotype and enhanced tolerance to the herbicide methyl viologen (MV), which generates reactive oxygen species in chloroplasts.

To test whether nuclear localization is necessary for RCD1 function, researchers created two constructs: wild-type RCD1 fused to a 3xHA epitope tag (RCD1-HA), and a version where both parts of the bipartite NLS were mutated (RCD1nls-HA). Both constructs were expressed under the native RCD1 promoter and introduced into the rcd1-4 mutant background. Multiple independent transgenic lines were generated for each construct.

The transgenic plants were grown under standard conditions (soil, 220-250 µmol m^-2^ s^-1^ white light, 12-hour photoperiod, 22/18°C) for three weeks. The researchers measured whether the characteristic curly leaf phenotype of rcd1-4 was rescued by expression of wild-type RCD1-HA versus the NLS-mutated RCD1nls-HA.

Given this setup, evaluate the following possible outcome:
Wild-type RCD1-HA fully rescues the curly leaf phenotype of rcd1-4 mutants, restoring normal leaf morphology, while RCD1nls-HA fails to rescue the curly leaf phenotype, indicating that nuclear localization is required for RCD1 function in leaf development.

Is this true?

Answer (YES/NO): YES